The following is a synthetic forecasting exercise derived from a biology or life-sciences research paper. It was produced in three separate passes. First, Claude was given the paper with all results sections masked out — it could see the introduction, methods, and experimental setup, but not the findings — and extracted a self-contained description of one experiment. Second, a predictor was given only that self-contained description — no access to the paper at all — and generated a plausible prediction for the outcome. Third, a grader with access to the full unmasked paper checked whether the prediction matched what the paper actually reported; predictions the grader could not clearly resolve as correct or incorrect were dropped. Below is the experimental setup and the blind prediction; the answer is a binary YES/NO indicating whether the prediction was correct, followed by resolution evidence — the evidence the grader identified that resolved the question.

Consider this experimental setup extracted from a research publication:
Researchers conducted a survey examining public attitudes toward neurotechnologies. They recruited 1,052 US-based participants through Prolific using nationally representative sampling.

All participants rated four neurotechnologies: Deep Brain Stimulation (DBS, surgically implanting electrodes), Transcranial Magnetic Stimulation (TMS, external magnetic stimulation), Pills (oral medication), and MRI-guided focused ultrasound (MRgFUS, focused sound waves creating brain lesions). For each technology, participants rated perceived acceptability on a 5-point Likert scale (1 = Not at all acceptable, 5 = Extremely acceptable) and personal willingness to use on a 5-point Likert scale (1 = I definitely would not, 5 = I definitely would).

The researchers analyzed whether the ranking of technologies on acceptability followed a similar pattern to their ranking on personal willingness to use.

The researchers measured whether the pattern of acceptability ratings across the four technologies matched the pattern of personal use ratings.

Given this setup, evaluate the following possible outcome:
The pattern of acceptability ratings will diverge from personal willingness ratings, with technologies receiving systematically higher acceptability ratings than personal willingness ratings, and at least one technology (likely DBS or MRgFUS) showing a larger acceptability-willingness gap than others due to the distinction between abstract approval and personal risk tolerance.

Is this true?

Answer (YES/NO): NO